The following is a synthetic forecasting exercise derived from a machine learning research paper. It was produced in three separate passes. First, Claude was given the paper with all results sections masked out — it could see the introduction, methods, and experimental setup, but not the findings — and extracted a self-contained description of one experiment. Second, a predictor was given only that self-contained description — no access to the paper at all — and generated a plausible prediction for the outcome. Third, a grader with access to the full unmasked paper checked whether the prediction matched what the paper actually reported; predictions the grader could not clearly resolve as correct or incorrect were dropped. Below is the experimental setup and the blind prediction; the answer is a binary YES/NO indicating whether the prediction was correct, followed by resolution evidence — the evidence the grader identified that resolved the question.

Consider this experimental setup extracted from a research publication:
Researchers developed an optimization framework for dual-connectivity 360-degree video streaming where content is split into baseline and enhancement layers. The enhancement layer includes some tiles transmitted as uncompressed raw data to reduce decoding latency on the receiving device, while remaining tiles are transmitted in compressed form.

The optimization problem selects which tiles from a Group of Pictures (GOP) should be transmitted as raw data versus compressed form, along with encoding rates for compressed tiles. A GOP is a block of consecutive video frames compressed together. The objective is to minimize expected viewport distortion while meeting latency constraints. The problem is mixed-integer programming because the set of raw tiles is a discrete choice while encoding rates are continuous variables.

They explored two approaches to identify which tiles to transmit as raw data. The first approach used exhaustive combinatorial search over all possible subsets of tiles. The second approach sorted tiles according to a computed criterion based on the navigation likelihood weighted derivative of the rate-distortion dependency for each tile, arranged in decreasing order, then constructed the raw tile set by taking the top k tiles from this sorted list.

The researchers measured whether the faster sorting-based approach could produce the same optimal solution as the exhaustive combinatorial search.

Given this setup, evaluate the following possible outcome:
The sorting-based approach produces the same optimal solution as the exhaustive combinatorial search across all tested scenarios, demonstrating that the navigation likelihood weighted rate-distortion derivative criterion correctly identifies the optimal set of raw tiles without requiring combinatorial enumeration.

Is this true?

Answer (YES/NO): YES